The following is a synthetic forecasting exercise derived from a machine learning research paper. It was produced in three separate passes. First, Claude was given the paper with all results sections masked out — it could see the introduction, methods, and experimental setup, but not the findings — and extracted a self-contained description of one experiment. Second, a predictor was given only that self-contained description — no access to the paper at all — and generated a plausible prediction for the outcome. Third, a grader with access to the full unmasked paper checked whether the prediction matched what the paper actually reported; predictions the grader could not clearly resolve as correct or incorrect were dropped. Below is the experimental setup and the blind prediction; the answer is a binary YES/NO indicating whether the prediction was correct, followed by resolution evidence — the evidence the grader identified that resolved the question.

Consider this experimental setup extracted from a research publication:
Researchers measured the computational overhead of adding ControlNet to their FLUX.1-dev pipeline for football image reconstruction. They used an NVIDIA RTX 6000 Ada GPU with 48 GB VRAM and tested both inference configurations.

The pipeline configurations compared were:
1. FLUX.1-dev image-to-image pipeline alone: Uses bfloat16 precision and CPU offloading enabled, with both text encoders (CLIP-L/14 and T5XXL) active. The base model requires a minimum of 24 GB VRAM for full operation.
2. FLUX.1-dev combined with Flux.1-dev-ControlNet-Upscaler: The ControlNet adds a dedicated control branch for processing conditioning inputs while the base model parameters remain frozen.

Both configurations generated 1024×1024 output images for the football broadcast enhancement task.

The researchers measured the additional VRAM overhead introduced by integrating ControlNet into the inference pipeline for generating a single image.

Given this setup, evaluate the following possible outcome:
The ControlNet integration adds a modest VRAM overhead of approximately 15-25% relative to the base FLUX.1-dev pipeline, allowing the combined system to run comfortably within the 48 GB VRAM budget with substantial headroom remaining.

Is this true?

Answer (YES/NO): YES